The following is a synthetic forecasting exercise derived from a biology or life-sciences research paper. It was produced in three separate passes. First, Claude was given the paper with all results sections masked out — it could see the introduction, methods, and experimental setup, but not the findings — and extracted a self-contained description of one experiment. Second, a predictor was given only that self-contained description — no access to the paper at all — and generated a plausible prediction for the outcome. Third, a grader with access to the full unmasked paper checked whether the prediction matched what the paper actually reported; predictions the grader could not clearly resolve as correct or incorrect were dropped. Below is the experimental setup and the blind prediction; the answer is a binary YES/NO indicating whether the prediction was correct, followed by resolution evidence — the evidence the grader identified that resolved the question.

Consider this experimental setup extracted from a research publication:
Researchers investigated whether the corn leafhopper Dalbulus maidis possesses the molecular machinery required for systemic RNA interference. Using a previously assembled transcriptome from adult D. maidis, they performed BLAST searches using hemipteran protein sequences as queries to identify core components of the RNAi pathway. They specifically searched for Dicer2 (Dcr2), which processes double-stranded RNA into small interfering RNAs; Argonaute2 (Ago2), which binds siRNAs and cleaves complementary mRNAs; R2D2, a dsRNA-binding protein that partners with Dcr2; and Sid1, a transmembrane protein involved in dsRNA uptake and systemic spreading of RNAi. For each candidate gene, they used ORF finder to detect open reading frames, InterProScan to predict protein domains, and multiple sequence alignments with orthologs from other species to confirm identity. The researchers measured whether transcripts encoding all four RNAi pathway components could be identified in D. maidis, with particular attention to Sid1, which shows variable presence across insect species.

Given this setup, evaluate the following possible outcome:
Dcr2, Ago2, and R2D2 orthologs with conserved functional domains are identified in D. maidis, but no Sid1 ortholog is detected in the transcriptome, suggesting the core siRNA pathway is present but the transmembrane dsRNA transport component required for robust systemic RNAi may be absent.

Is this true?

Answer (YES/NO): NO